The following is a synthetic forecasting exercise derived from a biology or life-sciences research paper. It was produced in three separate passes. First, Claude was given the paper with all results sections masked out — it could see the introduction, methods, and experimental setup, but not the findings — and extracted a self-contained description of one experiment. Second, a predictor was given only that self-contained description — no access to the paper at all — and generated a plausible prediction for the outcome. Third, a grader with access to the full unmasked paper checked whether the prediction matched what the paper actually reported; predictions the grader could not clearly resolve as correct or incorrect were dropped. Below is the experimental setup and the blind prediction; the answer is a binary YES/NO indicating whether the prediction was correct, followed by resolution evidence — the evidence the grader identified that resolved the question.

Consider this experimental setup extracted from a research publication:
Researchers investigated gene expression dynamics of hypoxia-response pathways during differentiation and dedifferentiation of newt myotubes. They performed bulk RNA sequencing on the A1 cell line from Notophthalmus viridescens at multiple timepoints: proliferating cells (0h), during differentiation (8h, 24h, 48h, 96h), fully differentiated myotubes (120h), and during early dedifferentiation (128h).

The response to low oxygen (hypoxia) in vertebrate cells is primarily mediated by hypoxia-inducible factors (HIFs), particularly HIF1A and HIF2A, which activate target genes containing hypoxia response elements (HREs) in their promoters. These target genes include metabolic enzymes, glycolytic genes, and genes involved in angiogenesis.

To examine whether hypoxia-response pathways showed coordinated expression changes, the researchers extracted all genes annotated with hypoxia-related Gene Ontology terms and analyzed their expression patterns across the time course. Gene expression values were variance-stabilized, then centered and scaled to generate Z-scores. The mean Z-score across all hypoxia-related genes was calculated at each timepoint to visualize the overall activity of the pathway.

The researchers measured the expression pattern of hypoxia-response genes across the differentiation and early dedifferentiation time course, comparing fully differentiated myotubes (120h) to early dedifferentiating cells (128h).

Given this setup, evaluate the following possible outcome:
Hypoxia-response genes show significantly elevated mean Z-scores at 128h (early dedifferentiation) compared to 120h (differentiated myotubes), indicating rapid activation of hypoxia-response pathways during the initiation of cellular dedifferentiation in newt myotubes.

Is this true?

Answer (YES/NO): NO